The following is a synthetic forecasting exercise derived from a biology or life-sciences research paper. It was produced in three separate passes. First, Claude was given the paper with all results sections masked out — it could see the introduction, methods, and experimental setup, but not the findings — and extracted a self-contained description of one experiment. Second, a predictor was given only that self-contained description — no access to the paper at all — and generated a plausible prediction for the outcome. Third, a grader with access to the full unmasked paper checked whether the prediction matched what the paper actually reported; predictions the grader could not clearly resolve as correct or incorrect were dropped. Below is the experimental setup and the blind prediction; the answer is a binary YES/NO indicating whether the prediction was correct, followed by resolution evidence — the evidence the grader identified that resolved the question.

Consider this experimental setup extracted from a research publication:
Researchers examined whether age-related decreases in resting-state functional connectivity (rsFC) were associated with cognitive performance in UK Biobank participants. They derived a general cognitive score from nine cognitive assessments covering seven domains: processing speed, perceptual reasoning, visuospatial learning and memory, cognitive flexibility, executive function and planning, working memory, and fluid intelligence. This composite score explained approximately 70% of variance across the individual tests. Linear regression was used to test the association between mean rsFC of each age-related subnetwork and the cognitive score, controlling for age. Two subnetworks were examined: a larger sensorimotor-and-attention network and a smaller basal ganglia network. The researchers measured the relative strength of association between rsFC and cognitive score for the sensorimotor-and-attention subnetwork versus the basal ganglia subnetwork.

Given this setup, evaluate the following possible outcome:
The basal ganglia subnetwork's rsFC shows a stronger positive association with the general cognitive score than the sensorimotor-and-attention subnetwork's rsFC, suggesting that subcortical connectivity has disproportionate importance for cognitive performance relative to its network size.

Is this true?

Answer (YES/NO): NO